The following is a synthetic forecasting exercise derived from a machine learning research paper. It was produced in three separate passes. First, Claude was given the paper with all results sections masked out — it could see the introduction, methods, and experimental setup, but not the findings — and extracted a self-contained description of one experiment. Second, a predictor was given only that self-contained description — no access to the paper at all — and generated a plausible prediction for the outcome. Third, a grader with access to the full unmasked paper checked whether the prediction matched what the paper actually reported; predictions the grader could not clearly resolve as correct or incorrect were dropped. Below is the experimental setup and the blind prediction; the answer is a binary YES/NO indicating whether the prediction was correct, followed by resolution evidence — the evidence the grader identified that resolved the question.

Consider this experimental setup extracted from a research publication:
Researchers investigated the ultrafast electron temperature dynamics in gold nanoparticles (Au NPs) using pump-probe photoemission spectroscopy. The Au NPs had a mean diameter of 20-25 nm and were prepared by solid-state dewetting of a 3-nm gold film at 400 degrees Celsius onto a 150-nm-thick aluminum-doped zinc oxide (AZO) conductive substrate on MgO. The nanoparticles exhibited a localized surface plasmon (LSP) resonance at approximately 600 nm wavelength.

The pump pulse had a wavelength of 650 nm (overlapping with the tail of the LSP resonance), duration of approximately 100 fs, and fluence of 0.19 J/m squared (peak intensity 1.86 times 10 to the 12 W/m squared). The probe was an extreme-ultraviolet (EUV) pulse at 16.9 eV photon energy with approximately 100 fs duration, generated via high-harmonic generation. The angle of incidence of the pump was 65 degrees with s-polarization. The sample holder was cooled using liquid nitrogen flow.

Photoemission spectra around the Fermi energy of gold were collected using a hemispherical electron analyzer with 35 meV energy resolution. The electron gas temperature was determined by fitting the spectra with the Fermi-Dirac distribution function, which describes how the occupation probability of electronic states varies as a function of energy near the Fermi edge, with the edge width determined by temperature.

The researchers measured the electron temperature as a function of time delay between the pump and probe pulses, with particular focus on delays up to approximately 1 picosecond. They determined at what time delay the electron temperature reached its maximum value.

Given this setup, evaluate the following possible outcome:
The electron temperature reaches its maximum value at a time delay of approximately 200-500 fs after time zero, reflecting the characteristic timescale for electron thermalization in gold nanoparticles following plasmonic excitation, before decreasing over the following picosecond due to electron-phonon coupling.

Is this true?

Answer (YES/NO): NO